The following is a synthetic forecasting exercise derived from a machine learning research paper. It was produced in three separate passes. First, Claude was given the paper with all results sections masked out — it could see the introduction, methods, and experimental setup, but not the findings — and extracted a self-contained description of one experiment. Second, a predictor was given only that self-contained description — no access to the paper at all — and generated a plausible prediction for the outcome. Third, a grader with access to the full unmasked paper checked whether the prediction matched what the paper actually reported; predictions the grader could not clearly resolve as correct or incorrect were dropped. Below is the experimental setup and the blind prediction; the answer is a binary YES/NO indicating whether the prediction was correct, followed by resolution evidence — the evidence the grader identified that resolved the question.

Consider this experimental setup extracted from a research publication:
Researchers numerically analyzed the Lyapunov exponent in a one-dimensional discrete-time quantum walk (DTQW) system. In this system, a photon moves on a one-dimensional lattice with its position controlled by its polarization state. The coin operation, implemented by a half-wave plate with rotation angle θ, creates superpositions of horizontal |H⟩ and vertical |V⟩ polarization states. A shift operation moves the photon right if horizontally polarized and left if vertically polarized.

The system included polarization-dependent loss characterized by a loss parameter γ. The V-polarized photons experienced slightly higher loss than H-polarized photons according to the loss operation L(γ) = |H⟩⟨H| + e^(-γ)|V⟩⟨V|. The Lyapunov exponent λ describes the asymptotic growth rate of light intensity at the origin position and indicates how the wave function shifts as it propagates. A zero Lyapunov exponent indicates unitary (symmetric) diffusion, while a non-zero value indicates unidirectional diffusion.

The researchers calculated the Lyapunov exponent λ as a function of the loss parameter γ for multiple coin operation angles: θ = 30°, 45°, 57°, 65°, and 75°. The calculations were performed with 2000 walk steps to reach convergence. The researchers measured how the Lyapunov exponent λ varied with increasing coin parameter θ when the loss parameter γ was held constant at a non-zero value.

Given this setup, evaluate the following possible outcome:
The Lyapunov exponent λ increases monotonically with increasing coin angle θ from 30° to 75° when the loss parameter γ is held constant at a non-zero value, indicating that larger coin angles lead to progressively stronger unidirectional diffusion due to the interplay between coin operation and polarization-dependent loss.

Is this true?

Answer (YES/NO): NO